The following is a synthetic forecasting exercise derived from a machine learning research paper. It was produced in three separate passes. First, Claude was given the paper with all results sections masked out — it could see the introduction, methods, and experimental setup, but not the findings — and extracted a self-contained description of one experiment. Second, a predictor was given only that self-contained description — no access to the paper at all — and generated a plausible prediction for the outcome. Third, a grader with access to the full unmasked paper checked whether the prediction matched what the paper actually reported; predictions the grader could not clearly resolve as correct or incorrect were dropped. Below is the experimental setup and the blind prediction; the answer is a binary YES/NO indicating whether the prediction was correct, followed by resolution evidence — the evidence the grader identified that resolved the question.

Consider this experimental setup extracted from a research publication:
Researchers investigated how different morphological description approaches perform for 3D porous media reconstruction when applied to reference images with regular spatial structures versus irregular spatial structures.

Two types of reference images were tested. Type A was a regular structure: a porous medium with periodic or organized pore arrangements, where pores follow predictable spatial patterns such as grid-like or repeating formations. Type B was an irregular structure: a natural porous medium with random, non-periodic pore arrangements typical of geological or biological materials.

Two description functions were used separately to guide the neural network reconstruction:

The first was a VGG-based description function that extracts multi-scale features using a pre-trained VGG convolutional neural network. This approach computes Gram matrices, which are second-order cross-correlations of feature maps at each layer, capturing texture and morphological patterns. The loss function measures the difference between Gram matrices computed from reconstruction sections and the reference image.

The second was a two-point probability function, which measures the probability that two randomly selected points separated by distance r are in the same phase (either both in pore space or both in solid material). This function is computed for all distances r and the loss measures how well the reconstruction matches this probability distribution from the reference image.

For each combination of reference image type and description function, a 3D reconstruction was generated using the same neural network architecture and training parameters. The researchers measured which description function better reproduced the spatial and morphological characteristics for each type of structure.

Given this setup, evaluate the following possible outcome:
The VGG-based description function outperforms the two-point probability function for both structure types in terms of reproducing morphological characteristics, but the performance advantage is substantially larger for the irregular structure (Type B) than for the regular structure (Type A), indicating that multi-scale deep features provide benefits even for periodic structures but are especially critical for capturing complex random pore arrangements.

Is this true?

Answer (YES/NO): NO